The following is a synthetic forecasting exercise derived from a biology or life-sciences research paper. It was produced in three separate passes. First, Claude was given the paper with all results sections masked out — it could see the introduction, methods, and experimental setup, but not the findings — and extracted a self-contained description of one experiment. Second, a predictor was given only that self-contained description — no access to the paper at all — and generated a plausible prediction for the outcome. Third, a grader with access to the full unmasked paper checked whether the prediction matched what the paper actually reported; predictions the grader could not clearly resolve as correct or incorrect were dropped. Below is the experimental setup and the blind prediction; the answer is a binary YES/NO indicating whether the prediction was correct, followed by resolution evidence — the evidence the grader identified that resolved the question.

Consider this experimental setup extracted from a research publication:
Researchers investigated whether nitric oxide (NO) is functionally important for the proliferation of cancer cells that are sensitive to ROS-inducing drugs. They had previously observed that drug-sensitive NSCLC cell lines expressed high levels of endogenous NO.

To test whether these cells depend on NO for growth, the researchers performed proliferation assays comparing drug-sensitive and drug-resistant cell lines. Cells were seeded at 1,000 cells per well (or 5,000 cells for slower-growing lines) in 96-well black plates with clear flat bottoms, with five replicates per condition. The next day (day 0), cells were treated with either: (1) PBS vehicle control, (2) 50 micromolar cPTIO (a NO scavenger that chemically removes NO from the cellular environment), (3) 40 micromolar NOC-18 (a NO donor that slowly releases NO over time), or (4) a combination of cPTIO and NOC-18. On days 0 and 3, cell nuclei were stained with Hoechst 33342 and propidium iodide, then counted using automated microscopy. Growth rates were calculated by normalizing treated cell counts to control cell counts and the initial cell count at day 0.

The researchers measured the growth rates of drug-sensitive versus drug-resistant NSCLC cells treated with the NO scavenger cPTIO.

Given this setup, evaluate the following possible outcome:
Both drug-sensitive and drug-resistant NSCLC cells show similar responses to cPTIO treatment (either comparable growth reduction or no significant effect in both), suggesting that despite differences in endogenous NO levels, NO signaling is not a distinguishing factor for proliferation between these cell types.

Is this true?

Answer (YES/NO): NO